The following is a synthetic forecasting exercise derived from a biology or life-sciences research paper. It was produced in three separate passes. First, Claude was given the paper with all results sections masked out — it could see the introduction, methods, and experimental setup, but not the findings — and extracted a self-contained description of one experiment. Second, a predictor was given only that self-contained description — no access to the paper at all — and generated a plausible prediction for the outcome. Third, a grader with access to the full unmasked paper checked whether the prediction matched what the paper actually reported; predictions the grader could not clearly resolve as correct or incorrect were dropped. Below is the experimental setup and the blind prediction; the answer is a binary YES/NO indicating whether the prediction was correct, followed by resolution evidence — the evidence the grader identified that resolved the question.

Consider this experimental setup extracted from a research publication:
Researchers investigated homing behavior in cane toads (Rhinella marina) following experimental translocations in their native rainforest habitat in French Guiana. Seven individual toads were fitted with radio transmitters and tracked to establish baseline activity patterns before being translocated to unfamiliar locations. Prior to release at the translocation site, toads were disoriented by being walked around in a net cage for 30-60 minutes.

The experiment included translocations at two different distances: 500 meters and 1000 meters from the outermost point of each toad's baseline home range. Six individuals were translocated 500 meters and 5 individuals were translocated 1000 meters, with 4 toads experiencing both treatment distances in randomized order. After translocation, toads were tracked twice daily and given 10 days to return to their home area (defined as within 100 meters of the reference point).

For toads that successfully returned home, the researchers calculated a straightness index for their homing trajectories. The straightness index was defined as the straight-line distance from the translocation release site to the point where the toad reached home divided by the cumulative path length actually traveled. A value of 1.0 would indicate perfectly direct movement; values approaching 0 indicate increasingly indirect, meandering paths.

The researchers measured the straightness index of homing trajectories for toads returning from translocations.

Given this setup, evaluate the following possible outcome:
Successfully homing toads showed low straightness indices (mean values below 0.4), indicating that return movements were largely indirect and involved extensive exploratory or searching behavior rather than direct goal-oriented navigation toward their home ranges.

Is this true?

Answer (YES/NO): NO